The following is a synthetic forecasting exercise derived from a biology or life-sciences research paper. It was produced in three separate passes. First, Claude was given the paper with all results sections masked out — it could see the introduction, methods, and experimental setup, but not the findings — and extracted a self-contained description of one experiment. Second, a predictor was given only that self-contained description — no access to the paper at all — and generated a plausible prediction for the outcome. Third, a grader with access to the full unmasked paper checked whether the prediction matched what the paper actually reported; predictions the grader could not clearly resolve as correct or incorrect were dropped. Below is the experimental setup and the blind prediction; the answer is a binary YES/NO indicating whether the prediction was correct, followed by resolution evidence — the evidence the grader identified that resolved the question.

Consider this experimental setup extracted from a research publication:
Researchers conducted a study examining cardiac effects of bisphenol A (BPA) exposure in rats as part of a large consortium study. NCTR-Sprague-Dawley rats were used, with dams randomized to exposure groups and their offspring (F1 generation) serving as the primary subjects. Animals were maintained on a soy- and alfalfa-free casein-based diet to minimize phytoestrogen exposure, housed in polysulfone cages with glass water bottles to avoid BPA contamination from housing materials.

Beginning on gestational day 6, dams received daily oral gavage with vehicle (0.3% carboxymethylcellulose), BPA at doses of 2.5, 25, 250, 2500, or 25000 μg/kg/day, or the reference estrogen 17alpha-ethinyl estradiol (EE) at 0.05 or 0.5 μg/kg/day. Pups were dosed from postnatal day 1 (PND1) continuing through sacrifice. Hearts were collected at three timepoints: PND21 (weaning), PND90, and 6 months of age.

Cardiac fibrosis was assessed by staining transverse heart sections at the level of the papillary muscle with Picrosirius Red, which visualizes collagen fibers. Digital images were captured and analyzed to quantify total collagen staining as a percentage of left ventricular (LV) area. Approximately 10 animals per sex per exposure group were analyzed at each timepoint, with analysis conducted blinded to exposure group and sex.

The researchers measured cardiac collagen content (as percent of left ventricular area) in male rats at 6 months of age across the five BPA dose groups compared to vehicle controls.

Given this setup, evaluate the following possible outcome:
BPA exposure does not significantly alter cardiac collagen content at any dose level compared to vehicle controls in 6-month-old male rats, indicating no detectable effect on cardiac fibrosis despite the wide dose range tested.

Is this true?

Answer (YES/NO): YES